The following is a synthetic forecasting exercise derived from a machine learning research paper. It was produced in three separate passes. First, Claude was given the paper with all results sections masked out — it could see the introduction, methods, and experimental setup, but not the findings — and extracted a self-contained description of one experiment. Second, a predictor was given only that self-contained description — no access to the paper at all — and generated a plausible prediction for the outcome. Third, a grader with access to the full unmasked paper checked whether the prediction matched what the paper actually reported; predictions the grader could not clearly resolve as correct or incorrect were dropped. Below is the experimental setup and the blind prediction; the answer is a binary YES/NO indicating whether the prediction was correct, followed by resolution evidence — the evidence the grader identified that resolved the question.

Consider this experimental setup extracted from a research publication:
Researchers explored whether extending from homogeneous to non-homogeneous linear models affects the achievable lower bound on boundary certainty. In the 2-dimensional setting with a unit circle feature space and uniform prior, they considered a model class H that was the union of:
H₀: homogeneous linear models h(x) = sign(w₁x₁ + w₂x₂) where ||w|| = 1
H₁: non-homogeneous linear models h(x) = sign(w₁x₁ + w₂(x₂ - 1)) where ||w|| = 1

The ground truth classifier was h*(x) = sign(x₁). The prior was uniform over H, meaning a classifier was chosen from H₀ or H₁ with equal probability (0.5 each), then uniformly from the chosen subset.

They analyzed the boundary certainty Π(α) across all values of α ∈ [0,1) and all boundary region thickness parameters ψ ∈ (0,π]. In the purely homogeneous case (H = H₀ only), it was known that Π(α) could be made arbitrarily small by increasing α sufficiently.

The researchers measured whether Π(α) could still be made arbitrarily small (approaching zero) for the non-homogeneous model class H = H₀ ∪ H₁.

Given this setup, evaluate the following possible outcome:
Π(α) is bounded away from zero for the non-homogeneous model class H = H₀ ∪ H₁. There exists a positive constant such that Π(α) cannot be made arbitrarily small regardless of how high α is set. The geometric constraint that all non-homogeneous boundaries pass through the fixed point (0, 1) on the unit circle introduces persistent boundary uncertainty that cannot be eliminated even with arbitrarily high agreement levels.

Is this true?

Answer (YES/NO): YES